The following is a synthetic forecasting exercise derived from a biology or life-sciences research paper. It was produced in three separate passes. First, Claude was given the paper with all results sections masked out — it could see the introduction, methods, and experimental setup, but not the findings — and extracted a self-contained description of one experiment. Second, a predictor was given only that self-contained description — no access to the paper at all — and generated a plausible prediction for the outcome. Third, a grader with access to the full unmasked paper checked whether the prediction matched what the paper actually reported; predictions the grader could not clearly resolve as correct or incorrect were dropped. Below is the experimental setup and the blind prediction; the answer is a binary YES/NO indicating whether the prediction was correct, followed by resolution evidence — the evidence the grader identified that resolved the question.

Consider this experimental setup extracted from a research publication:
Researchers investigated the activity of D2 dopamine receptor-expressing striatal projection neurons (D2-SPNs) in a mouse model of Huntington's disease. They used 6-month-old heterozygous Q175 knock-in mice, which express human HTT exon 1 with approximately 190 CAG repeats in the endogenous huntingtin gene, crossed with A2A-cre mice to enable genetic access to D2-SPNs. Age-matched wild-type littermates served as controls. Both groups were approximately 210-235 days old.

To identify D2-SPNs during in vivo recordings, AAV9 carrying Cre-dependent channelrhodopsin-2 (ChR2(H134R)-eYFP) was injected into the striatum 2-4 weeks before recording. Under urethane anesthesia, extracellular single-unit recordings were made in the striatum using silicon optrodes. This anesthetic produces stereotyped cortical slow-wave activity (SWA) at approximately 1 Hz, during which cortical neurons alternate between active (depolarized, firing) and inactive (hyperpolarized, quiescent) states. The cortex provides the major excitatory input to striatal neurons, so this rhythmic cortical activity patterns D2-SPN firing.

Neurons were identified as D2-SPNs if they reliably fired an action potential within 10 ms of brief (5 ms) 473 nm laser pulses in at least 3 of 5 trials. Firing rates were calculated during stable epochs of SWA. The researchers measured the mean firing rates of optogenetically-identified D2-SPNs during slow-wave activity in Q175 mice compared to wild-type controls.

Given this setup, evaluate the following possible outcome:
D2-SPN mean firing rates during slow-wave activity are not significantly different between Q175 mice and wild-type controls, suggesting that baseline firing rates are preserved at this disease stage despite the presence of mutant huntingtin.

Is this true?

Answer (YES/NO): NO